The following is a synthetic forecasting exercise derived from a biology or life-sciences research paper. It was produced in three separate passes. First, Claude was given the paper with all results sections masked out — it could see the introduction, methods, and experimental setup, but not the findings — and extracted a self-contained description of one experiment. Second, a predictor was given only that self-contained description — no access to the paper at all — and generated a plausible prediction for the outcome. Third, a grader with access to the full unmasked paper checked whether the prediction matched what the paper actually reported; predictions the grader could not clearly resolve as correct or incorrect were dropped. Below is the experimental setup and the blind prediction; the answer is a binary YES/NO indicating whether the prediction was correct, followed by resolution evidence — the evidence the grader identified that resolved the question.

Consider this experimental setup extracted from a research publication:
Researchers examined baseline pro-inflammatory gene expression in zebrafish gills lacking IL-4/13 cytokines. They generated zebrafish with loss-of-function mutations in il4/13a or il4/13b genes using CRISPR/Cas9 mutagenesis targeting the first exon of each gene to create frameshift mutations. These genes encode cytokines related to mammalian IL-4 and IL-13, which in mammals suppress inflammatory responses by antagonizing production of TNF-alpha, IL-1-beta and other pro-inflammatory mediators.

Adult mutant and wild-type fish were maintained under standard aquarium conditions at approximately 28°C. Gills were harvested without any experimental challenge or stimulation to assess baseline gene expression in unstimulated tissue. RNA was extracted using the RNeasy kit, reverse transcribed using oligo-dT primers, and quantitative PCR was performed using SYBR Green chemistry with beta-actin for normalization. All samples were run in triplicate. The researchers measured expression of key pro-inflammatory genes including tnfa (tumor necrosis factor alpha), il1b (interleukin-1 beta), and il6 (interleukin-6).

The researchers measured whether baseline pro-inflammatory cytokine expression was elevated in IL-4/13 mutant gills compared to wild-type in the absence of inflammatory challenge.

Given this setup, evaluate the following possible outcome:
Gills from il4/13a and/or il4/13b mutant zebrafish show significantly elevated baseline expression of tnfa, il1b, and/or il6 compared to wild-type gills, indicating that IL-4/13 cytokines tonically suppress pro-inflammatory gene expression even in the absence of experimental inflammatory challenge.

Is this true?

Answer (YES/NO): YES